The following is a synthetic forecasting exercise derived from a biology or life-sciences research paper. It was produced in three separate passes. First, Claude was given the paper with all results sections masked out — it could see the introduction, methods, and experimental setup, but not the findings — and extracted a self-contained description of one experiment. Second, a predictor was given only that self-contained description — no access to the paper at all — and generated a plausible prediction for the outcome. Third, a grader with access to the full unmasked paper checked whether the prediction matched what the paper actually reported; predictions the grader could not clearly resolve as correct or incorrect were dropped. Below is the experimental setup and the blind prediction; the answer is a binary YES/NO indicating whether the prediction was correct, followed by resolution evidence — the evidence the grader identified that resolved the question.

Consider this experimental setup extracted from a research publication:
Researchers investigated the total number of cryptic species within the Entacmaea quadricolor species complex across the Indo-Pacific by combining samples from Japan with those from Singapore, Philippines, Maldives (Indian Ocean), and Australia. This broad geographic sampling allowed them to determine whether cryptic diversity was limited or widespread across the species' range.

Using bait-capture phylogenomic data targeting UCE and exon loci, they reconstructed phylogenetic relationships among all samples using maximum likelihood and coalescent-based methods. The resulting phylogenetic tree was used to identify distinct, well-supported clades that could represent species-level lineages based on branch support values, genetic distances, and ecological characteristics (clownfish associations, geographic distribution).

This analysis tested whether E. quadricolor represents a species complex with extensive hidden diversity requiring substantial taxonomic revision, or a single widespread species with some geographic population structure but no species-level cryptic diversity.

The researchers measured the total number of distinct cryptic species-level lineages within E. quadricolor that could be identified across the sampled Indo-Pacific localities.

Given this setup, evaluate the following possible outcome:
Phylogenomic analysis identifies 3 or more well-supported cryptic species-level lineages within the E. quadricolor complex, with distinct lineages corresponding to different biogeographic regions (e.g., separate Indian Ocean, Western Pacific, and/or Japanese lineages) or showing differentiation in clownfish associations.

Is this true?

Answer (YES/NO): YES